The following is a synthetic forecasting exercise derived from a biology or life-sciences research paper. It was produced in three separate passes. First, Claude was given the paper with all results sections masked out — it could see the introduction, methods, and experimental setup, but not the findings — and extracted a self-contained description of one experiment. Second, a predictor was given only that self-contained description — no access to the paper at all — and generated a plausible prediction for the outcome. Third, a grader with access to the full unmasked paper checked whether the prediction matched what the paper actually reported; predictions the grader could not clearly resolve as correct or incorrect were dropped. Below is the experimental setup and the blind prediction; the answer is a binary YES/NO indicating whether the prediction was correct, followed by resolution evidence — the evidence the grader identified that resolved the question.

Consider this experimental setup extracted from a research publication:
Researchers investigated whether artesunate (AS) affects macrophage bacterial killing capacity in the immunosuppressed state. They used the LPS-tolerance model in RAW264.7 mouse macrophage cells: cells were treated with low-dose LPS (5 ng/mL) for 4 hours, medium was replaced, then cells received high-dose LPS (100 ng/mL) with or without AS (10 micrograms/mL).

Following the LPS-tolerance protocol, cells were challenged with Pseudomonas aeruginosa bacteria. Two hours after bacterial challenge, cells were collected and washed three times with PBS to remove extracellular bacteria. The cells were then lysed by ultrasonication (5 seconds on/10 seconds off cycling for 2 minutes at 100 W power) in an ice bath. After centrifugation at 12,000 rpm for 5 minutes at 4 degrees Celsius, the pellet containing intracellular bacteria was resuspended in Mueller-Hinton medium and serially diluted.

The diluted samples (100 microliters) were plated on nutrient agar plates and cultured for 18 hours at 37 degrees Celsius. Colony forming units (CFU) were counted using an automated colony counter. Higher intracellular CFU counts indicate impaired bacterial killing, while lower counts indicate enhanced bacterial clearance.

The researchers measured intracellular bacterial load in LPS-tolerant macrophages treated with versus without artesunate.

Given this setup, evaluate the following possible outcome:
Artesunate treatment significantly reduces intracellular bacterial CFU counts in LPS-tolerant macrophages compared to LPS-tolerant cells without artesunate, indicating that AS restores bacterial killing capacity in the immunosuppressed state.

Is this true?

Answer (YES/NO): YES